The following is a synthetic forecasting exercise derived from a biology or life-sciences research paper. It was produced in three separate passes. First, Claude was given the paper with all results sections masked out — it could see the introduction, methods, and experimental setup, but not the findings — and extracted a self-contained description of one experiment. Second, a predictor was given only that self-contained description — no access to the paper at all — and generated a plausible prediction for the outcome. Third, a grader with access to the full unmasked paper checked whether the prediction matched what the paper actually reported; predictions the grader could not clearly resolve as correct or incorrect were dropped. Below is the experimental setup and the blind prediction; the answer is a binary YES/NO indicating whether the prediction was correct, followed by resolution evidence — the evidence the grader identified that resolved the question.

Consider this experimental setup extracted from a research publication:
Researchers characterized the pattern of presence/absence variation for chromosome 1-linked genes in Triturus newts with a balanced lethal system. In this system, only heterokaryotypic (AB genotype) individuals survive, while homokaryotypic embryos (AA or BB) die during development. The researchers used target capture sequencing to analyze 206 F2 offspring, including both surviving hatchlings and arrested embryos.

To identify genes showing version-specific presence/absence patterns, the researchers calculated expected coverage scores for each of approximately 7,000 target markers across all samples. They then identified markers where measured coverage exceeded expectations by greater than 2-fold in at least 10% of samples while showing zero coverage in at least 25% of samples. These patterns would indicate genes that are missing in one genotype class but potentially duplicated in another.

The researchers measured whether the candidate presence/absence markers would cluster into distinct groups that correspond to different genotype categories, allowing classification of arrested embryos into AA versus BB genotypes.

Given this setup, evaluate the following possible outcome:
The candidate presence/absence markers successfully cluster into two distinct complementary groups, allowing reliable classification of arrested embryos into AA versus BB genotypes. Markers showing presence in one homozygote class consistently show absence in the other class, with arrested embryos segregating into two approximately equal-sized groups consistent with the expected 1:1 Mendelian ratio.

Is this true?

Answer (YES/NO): YES